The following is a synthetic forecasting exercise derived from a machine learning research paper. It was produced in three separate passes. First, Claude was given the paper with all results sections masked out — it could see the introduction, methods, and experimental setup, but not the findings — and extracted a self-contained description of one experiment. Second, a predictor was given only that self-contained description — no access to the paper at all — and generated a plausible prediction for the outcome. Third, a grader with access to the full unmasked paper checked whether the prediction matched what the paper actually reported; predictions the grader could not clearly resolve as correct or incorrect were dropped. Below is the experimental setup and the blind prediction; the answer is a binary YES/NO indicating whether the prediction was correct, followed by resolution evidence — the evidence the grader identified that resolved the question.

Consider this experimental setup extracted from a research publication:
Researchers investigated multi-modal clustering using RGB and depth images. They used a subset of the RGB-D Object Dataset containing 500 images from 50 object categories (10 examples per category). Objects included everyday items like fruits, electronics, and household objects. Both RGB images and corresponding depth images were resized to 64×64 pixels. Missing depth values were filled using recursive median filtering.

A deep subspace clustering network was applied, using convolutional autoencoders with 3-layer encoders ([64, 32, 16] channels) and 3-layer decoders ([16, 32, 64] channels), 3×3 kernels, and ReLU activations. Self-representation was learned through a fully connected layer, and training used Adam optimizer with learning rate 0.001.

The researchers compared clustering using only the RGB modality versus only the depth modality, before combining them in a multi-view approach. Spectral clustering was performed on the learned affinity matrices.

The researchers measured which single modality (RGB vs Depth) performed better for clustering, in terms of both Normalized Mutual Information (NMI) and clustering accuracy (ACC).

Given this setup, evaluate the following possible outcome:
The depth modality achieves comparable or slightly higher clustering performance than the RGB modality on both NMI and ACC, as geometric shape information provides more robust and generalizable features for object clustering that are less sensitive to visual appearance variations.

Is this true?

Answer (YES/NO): NO